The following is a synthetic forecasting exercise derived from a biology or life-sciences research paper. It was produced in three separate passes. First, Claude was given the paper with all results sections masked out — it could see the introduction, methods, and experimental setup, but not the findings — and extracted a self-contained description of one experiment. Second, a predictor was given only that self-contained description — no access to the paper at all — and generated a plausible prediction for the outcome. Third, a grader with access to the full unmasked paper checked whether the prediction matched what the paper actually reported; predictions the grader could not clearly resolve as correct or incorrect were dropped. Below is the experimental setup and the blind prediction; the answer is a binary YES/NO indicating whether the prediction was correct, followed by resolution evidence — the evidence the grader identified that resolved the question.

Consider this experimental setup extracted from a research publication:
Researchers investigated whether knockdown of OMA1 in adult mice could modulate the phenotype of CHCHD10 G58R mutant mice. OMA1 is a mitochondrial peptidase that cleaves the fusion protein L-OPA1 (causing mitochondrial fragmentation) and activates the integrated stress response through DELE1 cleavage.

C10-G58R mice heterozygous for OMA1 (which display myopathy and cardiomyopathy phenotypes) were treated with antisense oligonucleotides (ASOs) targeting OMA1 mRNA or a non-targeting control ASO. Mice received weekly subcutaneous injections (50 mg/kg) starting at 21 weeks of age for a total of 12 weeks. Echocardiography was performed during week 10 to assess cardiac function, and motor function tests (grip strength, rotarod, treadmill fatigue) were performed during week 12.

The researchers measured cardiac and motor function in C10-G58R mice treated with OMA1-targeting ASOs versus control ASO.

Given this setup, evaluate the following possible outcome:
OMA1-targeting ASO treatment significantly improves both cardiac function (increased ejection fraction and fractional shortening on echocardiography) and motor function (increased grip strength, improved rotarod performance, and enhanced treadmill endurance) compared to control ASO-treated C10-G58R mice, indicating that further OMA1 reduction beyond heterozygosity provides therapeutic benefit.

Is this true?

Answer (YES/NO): NO